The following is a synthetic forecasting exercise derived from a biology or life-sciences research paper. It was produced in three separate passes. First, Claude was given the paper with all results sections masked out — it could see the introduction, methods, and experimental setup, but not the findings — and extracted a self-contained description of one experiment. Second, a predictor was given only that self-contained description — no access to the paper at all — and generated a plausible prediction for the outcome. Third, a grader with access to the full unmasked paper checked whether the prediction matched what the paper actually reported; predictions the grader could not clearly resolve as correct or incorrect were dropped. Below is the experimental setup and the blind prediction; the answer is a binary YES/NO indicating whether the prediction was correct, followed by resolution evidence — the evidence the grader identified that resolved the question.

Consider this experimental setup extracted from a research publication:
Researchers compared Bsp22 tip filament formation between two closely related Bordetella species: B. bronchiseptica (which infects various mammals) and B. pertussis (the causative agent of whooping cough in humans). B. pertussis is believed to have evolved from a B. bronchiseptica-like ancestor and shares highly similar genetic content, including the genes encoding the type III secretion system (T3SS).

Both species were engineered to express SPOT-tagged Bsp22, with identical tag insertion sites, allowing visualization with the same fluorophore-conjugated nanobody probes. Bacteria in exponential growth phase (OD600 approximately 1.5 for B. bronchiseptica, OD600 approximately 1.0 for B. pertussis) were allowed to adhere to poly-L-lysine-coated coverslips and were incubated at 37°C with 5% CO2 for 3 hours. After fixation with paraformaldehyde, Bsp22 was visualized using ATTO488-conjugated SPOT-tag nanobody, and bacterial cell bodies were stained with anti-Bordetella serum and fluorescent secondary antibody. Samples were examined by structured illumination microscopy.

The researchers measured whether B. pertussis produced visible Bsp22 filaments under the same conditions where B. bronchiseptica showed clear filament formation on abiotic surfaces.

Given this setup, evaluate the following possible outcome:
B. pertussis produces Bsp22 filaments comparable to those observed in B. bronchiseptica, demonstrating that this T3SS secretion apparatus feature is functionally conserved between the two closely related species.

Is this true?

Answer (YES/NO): YES